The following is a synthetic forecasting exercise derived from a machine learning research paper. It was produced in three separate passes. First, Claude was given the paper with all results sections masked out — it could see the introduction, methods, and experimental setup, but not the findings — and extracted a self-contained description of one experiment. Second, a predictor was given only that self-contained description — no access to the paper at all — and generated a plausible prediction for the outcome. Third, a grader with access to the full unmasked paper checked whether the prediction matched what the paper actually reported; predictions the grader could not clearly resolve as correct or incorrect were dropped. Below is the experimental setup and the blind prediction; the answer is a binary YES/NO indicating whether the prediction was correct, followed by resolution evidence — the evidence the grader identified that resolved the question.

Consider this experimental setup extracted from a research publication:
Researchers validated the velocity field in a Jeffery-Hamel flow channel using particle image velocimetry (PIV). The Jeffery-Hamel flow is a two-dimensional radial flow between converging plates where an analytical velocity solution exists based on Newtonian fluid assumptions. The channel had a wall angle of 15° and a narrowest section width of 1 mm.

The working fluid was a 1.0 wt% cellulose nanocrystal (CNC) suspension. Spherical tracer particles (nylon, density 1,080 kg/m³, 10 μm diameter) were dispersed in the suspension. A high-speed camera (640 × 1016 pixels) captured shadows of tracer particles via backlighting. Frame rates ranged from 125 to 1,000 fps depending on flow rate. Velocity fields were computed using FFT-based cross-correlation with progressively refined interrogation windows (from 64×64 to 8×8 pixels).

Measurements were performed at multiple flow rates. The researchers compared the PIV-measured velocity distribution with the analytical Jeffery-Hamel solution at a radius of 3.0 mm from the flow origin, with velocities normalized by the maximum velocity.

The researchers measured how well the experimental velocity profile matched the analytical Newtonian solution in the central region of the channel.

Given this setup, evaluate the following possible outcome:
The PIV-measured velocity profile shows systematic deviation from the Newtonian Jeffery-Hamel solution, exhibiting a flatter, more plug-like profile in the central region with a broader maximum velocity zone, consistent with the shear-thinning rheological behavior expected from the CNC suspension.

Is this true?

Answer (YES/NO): NO